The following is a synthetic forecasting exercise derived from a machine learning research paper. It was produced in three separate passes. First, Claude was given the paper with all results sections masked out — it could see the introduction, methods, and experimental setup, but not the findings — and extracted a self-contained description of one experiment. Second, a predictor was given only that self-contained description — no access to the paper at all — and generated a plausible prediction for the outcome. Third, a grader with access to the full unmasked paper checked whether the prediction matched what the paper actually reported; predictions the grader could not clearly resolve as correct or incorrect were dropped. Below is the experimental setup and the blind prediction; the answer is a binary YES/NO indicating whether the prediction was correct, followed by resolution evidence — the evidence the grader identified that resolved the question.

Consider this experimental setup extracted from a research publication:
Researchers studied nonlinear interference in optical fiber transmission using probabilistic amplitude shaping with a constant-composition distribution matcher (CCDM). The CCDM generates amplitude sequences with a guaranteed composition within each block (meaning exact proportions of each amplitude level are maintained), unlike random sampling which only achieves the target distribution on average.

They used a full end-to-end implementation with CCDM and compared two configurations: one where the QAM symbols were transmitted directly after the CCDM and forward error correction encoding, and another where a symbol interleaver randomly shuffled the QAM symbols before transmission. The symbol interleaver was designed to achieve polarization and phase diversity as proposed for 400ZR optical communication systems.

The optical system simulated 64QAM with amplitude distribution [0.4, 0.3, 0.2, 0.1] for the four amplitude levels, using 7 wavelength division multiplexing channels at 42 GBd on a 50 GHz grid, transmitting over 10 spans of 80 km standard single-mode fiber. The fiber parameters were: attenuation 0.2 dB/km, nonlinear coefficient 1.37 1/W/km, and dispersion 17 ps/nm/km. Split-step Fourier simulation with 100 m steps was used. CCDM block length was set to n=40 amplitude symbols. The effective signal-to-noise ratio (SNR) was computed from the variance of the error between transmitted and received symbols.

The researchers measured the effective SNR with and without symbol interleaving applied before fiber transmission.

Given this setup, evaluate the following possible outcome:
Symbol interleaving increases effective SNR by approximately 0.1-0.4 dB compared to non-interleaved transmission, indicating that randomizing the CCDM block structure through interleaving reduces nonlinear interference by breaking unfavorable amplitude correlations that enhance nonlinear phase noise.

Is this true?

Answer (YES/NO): NO